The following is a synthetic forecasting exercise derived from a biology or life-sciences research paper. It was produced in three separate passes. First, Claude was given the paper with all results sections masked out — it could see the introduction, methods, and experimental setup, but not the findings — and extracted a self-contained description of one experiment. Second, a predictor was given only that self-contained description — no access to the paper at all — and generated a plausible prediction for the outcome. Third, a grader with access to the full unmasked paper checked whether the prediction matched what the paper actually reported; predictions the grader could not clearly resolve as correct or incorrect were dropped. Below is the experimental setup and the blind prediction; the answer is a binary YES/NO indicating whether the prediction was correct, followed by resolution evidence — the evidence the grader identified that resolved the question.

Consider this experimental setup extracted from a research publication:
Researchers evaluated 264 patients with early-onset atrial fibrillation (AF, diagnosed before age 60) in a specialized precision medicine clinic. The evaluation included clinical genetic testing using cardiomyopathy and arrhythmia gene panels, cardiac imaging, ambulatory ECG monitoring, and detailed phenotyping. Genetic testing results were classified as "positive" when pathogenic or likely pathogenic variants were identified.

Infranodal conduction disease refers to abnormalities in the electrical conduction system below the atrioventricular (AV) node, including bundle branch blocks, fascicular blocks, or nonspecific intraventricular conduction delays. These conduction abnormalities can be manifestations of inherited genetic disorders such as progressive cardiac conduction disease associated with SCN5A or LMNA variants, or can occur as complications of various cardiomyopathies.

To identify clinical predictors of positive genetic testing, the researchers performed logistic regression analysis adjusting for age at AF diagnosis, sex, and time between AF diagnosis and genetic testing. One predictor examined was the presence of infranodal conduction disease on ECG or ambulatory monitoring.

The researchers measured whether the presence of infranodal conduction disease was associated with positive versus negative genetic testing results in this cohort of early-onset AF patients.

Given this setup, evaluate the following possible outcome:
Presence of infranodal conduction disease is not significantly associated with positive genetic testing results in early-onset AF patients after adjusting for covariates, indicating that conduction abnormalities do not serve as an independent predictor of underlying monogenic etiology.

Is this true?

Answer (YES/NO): NO